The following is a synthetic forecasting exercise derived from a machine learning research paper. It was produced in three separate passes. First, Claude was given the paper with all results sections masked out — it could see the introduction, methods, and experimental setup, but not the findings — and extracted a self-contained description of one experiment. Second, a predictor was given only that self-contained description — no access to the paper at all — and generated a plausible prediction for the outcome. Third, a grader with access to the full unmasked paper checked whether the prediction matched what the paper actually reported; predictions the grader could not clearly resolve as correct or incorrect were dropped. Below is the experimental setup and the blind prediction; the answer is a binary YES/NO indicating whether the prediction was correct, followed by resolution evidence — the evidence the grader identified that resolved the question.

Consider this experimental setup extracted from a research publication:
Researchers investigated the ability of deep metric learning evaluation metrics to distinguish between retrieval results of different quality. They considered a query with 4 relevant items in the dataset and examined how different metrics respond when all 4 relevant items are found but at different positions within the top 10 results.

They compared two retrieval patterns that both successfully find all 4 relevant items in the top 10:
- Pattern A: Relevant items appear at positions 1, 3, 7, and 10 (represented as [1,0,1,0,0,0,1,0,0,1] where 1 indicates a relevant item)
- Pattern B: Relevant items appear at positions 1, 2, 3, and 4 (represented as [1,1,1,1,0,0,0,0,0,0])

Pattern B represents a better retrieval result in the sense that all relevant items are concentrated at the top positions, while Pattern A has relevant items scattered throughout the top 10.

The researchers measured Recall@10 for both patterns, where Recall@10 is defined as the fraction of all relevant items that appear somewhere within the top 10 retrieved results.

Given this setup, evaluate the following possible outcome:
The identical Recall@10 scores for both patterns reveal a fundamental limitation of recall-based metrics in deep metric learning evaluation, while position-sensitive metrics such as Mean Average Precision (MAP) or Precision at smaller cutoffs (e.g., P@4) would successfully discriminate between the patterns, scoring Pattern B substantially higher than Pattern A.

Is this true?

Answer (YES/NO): YES